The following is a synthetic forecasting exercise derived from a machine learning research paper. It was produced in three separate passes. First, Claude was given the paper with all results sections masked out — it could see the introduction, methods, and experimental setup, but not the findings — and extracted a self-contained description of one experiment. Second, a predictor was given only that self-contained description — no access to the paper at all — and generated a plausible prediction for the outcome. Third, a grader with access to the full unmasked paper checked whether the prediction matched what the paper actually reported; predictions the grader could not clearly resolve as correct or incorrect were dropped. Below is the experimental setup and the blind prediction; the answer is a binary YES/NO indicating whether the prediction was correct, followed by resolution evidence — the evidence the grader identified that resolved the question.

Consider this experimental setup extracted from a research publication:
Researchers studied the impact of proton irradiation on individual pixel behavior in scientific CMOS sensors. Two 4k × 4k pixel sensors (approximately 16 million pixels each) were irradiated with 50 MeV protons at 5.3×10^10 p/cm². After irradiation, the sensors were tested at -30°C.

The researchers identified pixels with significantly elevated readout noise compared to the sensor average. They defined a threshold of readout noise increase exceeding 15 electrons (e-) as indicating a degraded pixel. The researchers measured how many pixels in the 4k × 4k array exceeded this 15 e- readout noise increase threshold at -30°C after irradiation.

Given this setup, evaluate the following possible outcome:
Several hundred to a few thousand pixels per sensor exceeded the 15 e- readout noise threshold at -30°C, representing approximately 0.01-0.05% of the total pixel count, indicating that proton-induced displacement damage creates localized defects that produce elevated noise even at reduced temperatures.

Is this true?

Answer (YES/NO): NO